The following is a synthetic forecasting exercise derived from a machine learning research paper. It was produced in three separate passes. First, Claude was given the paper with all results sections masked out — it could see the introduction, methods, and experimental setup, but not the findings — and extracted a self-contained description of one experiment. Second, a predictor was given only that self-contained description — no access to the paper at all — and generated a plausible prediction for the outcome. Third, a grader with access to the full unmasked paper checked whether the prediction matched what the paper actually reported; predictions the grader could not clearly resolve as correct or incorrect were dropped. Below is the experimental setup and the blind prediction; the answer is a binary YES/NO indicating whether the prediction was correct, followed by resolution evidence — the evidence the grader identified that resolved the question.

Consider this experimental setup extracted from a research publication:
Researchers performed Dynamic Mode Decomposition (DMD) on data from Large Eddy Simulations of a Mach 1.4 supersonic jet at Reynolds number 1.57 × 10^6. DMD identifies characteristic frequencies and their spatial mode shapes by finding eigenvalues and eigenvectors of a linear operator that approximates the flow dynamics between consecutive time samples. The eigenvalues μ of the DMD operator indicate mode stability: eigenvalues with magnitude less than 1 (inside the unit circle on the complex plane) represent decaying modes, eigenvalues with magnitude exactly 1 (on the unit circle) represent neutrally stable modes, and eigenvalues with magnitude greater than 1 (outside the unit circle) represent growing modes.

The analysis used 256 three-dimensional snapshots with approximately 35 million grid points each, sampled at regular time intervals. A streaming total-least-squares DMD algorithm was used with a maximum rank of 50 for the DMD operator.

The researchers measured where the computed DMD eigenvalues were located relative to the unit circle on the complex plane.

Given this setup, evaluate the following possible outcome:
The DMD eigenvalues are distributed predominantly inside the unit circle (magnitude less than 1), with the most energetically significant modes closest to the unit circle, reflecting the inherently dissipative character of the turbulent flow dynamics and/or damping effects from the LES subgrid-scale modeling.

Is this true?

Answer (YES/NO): NO